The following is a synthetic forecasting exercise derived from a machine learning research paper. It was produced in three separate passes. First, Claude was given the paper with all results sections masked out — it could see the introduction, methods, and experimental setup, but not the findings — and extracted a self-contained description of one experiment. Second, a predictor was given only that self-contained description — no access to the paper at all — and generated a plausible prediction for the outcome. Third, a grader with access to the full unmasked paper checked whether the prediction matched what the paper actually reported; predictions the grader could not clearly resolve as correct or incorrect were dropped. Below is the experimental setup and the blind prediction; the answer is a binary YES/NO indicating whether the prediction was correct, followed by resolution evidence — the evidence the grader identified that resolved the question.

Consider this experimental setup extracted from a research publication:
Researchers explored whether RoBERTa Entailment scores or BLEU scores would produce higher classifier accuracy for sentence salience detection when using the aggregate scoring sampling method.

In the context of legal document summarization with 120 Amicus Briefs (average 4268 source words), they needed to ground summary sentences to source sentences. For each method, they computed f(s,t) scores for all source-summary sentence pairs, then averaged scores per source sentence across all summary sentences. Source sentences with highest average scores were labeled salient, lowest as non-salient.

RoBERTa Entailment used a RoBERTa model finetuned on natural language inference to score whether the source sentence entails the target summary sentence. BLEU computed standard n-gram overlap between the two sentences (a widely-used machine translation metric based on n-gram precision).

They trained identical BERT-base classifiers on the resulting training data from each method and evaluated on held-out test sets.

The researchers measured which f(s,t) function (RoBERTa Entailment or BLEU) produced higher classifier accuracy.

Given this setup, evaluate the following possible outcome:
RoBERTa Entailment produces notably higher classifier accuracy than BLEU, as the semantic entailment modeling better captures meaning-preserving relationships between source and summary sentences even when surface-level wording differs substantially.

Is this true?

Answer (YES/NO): NO